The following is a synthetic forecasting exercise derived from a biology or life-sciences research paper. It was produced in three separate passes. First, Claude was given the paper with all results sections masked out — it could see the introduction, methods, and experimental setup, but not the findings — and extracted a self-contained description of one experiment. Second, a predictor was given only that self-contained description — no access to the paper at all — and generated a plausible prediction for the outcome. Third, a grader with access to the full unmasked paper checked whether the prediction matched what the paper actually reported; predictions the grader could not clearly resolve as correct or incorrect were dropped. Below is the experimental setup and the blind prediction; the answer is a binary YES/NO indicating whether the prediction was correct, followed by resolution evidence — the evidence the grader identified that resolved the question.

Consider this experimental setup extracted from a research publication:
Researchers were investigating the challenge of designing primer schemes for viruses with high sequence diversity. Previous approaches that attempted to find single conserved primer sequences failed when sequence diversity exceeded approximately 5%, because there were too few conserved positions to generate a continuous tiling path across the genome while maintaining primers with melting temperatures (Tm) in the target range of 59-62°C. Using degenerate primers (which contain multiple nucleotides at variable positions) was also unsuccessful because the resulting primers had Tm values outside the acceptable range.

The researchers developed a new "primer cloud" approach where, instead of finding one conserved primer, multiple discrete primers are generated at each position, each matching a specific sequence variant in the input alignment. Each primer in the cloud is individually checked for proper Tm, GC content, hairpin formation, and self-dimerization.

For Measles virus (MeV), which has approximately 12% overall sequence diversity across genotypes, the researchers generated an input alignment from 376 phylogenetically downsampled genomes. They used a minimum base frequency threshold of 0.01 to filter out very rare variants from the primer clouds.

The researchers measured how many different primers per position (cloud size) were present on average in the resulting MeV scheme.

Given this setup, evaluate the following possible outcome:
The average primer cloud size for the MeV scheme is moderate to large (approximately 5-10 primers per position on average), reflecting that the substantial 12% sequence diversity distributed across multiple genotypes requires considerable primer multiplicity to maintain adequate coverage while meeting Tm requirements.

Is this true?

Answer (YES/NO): NO